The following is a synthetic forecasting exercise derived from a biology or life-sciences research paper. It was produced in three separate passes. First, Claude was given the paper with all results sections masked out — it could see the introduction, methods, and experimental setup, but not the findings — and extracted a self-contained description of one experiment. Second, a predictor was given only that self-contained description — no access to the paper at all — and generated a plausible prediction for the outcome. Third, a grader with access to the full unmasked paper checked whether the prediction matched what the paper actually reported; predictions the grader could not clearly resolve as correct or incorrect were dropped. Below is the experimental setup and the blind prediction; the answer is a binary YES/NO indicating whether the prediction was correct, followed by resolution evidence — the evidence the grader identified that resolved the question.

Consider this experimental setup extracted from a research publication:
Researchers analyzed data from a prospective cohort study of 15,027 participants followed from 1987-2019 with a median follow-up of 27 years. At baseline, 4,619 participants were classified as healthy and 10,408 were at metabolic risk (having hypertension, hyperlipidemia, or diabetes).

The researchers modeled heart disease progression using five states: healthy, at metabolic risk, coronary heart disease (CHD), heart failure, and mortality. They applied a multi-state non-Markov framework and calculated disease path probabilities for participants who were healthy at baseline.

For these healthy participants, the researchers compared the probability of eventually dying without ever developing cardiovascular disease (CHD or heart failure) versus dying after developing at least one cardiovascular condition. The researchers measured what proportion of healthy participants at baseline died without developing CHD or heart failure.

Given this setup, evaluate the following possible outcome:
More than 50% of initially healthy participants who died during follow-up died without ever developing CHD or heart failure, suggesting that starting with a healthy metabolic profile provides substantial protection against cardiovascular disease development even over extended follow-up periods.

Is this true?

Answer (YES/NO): YES